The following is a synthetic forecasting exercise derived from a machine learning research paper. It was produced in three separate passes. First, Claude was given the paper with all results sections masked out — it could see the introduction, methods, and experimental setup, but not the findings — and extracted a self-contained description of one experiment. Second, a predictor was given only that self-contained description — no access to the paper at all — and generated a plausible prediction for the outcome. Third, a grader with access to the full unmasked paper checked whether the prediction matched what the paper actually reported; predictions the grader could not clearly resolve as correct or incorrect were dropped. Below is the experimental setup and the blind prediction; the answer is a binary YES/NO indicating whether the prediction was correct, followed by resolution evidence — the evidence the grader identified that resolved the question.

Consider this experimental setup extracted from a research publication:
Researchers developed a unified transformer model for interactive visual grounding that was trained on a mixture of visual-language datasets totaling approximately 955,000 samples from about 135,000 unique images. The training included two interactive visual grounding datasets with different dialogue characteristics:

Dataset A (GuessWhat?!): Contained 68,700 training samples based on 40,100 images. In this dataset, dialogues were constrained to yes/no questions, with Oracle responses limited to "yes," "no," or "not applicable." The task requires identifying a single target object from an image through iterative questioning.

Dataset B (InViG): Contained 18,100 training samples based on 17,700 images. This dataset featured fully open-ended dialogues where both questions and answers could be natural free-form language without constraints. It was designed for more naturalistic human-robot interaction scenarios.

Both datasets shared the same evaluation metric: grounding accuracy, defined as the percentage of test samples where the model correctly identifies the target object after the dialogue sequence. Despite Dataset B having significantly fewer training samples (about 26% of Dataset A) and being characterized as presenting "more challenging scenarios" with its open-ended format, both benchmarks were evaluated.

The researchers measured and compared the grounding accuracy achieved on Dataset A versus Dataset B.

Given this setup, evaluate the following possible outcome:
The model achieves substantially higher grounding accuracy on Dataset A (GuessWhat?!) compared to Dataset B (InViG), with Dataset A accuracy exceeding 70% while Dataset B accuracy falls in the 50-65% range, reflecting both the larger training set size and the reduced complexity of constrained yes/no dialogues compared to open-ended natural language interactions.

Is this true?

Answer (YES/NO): NO